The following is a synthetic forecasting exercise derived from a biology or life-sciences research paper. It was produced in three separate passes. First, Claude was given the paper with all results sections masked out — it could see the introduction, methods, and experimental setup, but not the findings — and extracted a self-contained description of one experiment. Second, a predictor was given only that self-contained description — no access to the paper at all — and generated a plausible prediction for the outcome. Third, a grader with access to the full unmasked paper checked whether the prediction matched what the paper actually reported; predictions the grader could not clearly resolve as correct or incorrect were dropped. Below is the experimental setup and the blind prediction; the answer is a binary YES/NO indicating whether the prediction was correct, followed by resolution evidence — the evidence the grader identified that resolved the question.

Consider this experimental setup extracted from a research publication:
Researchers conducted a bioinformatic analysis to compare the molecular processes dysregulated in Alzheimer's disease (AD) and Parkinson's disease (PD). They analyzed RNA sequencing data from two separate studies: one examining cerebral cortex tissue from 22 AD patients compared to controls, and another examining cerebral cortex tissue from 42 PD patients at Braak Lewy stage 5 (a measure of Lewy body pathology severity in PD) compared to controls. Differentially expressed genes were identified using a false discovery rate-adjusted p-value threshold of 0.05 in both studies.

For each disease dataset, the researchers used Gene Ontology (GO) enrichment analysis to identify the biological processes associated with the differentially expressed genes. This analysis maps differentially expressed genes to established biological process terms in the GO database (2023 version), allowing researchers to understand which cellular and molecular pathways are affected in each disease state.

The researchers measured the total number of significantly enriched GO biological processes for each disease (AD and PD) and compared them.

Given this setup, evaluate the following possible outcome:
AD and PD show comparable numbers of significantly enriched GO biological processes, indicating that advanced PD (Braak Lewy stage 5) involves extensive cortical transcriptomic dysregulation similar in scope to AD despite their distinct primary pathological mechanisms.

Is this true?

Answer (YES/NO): NO